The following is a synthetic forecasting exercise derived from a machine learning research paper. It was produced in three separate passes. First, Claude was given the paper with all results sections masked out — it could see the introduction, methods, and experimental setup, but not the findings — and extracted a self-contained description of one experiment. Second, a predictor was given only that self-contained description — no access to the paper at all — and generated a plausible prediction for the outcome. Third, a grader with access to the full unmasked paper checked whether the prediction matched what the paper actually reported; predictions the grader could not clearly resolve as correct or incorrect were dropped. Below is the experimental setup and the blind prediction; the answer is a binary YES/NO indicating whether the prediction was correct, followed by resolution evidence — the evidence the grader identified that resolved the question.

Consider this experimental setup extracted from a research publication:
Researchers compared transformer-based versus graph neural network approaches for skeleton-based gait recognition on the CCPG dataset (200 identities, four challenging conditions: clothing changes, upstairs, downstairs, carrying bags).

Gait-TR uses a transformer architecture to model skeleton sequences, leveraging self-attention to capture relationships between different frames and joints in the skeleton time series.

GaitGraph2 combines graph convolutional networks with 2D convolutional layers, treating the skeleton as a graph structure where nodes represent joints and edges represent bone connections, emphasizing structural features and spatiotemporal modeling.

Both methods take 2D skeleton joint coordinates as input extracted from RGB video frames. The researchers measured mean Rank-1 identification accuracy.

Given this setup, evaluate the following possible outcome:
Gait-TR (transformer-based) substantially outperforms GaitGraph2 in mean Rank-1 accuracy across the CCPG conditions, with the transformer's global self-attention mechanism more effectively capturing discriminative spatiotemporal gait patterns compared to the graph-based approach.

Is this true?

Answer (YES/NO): YES